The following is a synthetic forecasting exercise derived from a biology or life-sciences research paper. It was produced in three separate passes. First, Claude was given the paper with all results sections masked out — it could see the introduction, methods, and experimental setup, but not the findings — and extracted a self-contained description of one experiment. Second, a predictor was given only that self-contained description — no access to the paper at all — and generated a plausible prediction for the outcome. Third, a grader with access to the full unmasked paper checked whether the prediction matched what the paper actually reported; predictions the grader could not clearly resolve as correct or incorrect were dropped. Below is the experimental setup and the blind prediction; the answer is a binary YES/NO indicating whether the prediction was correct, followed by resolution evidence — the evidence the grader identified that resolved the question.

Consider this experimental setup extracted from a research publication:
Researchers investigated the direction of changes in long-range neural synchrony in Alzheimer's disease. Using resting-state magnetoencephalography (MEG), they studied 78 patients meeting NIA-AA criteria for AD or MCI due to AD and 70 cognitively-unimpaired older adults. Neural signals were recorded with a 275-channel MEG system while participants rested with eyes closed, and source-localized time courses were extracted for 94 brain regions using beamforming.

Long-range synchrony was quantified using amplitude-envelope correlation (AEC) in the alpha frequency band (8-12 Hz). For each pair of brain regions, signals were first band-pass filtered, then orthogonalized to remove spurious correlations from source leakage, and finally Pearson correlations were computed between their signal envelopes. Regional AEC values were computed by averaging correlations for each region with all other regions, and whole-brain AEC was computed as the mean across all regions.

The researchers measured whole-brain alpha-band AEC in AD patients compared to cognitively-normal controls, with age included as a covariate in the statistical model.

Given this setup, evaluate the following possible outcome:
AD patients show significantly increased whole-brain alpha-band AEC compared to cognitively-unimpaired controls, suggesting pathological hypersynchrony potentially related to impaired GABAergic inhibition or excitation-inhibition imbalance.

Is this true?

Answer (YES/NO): NO